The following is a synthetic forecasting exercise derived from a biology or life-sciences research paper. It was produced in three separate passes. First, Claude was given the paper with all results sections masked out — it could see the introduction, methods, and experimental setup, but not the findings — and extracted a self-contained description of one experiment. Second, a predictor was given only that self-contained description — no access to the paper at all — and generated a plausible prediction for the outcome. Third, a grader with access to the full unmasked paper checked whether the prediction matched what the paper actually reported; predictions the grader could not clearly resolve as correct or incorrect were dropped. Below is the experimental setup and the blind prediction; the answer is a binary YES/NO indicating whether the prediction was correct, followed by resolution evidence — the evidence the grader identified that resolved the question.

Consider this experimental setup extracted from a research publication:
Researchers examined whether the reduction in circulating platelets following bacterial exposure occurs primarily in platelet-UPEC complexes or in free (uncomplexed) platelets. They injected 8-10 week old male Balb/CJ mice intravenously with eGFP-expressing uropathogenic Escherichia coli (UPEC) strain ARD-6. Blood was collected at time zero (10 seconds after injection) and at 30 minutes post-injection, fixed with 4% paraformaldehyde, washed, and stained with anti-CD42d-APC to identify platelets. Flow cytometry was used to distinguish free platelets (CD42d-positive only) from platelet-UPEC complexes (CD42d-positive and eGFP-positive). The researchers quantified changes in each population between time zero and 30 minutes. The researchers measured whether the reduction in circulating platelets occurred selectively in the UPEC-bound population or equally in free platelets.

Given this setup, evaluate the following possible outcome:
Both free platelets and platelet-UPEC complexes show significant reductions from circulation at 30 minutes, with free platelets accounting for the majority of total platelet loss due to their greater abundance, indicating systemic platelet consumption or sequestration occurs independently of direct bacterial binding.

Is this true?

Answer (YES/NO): NO